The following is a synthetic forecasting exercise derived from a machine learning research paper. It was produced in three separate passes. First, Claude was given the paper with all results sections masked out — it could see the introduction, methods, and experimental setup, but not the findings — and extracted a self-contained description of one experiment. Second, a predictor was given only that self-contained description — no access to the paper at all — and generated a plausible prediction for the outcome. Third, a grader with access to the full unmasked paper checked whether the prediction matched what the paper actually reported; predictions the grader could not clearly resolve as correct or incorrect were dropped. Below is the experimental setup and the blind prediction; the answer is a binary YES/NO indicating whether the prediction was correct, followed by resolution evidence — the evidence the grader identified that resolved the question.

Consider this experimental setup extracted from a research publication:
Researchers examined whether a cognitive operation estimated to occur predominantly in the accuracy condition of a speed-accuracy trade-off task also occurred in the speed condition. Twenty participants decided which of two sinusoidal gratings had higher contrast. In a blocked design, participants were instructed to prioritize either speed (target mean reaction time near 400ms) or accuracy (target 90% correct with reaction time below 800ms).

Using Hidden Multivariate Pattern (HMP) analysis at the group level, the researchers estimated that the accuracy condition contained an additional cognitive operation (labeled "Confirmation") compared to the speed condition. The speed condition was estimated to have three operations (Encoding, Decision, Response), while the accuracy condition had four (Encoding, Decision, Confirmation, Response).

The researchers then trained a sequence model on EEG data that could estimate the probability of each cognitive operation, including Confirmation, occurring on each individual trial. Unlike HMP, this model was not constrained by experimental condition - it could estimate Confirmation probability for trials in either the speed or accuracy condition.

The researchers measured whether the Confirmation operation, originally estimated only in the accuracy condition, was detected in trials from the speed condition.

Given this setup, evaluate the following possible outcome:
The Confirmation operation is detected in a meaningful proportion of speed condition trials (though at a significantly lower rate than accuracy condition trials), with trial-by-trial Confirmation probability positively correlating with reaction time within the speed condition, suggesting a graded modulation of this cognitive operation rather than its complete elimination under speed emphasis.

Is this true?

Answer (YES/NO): NO